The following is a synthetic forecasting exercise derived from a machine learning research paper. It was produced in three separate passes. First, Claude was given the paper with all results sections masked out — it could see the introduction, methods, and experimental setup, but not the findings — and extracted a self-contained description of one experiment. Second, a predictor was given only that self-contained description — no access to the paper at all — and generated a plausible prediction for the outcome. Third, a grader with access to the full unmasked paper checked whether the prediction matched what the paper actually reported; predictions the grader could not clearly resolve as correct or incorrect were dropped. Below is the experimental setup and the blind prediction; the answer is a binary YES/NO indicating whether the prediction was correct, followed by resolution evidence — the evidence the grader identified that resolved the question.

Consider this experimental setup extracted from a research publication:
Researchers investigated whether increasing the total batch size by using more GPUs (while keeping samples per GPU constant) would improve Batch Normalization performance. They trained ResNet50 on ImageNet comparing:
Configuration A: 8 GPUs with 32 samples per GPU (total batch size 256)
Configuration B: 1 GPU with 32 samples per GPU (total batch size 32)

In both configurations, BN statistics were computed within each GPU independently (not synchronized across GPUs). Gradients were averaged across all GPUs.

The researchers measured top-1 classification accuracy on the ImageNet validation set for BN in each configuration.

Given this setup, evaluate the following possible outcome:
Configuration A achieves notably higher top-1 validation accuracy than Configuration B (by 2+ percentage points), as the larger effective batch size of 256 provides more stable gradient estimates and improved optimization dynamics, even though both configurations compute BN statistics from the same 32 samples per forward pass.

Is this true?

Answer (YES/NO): NO